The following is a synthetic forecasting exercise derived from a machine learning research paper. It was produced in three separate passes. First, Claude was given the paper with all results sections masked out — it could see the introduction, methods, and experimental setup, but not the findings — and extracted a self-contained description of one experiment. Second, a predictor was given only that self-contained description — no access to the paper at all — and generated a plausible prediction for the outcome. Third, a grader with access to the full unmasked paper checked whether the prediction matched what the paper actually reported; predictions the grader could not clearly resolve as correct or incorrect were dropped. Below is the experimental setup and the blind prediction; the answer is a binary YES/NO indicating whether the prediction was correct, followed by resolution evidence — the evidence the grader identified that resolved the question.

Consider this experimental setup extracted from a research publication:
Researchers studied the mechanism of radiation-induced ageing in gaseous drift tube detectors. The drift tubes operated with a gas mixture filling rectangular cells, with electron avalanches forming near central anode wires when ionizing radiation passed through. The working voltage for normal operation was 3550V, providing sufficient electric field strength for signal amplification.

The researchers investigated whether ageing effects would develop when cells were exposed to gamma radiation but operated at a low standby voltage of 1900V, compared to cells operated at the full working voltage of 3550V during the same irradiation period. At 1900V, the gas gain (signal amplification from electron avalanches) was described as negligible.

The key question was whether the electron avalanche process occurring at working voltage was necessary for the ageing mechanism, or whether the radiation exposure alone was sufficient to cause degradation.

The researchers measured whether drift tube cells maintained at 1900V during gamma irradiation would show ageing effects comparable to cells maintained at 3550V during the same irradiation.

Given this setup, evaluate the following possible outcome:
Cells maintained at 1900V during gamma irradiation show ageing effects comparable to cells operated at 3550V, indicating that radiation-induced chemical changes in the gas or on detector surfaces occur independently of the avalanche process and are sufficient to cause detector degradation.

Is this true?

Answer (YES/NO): NO